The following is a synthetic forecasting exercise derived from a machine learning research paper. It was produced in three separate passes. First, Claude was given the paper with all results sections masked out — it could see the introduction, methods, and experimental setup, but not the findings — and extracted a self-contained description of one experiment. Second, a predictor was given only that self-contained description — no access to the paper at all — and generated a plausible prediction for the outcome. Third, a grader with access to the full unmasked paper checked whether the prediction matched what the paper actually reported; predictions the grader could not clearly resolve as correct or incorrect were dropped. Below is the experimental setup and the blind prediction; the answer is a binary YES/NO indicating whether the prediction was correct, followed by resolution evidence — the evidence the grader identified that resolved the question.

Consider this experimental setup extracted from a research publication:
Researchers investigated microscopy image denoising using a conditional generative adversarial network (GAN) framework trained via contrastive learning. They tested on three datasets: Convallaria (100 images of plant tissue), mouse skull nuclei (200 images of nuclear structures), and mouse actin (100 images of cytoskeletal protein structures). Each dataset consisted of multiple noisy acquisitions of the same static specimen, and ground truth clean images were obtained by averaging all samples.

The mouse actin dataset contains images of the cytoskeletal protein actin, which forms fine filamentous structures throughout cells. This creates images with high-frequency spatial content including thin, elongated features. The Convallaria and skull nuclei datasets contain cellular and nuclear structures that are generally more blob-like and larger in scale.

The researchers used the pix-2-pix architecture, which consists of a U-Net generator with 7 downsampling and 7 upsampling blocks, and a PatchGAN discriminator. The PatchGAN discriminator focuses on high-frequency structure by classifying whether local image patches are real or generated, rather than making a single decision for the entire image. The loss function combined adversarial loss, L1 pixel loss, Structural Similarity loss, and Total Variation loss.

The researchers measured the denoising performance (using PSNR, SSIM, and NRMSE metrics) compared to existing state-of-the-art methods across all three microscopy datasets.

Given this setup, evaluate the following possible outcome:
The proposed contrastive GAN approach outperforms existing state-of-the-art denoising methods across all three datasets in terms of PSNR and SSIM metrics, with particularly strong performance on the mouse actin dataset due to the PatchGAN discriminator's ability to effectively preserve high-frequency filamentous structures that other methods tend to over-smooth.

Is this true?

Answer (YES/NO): NO